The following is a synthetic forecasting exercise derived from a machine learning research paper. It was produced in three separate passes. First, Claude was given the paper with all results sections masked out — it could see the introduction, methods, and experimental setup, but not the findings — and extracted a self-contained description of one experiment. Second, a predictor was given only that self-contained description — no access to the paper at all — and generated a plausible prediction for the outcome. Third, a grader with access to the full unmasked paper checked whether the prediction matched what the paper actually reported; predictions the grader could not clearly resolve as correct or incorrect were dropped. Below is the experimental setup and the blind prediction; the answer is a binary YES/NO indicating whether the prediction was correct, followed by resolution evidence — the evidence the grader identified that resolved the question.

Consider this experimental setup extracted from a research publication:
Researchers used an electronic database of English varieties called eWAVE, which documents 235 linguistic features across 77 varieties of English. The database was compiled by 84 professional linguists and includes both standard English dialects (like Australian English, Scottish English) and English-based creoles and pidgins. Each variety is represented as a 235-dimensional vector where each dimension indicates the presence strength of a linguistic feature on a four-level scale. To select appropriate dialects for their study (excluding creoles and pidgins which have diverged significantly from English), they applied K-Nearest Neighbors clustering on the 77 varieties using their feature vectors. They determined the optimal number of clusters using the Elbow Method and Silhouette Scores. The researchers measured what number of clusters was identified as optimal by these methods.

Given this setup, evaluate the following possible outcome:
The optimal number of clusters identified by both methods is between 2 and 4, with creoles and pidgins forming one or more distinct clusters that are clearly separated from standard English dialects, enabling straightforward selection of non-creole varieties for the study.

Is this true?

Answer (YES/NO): NO